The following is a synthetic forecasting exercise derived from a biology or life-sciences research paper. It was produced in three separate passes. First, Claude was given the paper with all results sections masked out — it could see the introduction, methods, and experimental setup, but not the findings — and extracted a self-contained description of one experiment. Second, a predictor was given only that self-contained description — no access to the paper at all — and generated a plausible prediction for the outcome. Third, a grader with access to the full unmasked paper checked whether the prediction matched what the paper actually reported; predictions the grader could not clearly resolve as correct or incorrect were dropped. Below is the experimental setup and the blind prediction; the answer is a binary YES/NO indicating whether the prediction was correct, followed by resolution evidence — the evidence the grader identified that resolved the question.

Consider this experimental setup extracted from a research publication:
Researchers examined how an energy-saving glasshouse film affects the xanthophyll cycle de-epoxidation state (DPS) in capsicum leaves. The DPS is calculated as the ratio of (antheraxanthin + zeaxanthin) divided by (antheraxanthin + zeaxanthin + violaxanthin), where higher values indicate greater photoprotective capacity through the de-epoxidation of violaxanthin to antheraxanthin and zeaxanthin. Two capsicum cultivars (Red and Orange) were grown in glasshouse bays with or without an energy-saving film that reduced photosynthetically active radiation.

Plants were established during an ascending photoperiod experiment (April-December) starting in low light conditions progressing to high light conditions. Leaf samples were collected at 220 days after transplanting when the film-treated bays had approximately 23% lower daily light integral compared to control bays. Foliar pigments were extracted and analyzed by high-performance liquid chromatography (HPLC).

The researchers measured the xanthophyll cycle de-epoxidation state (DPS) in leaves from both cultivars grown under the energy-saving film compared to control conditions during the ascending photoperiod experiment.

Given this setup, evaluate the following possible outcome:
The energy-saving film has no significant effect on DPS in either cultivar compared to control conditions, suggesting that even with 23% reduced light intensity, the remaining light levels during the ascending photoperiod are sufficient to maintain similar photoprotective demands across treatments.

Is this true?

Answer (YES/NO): NO